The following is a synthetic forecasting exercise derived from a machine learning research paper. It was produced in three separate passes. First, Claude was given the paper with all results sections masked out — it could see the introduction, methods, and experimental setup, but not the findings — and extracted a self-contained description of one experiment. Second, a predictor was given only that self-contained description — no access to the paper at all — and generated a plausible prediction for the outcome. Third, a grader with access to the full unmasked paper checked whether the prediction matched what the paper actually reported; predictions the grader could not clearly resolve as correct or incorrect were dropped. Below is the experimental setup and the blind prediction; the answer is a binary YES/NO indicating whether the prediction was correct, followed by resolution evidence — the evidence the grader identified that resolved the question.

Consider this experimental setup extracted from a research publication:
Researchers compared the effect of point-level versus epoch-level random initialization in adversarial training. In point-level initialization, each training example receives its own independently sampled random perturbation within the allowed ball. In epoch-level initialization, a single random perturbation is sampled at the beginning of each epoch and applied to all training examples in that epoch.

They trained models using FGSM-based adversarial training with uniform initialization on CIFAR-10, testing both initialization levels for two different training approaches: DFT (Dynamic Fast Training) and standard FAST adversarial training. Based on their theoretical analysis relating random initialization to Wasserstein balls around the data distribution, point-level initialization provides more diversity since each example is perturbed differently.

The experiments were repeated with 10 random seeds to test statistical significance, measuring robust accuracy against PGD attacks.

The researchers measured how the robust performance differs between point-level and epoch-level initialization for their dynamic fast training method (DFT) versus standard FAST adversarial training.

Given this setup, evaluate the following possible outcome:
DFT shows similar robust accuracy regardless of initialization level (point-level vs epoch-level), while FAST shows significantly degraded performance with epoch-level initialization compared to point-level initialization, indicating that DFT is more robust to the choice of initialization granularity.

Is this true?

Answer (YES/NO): NO